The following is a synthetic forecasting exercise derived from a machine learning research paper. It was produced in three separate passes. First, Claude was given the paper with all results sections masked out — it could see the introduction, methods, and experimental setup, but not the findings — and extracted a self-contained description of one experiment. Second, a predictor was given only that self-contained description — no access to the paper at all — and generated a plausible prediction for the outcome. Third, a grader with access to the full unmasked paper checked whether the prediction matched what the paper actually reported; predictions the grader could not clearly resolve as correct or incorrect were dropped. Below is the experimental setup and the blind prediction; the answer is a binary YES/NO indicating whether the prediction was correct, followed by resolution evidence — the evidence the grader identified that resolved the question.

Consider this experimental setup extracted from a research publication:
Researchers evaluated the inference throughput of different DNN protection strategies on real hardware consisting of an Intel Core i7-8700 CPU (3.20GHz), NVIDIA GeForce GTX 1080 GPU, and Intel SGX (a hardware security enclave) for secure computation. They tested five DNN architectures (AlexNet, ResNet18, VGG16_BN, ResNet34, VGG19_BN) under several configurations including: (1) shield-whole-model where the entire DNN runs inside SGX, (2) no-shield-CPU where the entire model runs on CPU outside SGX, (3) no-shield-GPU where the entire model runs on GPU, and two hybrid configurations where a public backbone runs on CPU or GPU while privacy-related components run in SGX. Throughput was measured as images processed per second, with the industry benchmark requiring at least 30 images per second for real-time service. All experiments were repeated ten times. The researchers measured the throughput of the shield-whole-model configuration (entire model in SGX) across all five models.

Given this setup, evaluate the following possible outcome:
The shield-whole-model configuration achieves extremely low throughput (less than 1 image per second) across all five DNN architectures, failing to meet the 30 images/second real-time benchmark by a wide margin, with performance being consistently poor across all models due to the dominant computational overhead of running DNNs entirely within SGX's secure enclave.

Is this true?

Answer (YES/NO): NO